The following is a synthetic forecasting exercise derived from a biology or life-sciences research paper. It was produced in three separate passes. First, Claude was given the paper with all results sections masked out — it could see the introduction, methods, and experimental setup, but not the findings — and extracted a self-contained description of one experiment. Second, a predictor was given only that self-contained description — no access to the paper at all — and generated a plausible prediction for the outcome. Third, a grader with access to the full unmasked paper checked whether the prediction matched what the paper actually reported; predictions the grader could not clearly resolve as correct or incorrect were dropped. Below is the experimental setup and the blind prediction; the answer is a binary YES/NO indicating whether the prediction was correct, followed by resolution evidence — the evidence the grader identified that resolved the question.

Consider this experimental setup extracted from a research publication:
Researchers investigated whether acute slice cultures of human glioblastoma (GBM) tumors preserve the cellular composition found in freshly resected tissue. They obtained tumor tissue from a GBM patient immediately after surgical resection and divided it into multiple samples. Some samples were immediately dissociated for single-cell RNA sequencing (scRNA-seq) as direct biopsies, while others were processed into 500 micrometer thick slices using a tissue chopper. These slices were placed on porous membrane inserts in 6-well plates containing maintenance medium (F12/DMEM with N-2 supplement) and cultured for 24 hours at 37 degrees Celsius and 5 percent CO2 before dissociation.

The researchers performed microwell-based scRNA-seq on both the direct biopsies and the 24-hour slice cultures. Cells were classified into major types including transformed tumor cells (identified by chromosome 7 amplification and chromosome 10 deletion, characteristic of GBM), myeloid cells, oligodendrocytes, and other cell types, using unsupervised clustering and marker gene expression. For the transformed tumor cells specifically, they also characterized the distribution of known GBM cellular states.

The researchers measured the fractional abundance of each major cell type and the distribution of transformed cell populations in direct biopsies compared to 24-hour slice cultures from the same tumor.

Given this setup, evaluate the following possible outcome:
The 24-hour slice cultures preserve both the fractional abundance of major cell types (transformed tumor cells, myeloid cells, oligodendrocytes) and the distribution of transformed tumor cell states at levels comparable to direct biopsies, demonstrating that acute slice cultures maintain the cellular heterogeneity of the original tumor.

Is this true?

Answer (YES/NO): NO